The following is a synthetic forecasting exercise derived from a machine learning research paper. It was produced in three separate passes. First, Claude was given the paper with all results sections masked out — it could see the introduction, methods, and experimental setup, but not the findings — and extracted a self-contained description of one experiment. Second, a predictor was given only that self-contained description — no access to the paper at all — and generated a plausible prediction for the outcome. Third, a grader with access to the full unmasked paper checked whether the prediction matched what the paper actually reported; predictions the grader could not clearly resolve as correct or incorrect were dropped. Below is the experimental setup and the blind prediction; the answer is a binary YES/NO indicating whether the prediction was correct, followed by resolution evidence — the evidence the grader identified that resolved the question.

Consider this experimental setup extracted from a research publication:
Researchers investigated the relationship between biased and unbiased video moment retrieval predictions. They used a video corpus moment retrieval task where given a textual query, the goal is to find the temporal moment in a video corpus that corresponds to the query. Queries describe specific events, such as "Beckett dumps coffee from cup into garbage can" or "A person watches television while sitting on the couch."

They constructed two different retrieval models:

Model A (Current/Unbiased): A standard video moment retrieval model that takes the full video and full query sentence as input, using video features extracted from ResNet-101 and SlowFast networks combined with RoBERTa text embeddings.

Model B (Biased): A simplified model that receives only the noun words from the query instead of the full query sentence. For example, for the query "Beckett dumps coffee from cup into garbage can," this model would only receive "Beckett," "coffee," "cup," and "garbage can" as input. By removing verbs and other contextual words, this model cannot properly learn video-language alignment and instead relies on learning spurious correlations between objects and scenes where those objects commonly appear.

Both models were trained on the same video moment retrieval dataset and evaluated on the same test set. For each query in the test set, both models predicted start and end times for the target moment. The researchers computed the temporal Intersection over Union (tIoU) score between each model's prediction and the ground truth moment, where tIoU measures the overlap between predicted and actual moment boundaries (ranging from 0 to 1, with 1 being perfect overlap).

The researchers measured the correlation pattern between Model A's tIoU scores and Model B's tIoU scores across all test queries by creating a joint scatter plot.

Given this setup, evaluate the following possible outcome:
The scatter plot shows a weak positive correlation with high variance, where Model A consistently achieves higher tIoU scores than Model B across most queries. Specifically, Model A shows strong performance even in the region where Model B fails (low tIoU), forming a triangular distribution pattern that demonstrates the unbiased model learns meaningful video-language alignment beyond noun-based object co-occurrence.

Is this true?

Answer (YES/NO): NO